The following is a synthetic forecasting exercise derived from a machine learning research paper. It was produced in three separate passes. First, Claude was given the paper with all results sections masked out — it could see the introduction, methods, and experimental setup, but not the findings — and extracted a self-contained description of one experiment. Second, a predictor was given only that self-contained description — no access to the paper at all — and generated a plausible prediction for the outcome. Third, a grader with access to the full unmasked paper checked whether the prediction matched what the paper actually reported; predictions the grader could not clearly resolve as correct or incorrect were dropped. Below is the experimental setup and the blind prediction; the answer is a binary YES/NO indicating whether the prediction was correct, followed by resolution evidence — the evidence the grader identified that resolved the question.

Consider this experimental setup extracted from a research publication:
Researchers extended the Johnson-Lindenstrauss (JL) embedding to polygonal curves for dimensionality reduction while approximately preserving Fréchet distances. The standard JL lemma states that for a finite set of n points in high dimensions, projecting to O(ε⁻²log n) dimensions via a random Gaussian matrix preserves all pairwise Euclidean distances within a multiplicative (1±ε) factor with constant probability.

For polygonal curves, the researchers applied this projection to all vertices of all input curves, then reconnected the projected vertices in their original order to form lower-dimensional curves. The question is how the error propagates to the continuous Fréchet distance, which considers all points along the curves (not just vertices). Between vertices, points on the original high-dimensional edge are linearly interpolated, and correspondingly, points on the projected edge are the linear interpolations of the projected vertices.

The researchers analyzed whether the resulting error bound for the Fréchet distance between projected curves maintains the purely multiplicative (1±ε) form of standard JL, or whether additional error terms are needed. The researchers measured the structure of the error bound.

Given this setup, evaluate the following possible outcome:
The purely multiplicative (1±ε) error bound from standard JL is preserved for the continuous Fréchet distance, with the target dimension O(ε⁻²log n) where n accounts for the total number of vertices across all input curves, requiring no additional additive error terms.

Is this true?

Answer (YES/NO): NO